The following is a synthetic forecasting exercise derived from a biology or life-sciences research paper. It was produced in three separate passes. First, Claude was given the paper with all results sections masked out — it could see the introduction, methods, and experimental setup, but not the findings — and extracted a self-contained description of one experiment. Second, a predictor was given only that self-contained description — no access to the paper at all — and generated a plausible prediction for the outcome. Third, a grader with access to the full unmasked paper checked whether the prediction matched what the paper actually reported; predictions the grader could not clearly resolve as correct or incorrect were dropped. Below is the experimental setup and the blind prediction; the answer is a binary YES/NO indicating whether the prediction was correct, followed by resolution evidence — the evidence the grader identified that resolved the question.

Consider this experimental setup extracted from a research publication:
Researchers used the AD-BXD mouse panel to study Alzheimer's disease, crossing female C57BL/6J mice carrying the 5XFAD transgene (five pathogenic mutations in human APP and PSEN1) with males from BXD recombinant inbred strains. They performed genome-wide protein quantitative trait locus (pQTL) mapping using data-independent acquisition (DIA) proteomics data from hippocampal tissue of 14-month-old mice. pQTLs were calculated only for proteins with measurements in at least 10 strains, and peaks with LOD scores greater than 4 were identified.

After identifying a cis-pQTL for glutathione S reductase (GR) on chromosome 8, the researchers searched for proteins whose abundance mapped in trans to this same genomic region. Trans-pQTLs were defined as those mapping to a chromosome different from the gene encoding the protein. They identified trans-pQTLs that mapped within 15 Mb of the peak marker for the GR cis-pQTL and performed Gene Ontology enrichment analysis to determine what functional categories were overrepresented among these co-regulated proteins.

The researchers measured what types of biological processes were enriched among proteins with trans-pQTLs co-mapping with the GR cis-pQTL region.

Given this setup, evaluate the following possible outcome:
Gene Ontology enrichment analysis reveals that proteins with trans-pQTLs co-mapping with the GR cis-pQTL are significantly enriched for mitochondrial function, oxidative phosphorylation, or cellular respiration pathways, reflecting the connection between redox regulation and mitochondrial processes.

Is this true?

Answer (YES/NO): NO